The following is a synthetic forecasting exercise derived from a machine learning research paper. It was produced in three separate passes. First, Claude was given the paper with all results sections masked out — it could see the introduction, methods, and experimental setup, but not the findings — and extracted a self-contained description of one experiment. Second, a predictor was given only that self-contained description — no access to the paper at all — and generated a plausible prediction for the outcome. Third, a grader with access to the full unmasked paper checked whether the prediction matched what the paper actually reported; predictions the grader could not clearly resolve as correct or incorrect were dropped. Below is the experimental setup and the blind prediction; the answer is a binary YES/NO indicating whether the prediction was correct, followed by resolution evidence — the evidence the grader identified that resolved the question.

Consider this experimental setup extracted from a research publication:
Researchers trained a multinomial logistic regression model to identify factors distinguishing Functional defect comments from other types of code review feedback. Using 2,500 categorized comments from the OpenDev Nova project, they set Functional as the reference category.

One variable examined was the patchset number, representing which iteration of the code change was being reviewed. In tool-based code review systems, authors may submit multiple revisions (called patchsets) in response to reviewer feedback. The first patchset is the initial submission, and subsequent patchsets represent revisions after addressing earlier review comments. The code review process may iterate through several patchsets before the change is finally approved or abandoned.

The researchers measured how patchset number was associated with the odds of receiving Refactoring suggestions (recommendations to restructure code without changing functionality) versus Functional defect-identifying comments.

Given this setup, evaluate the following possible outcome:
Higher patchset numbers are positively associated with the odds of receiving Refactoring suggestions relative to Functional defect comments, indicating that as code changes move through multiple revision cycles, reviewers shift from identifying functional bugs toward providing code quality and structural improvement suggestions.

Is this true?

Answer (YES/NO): YES